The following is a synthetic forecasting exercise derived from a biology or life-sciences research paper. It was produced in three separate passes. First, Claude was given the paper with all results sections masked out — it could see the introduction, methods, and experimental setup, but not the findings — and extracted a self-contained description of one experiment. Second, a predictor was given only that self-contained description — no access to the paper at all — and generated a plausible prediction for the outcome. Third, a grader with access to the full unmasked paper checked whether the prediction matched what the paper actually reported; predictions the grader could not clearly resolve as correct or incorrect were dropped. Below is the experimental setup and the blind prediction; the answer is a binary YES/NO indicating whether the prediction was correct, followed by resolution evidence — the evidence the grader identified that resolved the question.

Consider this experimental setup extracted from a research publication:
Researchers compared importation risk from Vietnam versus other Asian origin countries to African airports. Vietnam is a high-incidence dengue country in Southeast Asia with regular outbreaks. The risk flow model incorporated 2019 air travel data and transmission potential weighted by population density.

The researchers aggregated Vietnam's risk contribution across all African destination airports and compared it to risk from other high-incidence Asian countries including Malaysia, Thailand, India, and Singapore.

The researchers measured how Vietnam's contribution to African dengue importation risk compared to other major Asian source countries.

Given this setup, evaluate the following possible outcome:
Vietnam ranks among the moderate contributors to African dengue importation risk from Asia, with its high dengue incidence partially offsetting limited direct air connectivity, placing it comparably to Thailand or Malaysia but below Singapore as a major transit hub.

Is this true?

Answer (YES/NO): NO